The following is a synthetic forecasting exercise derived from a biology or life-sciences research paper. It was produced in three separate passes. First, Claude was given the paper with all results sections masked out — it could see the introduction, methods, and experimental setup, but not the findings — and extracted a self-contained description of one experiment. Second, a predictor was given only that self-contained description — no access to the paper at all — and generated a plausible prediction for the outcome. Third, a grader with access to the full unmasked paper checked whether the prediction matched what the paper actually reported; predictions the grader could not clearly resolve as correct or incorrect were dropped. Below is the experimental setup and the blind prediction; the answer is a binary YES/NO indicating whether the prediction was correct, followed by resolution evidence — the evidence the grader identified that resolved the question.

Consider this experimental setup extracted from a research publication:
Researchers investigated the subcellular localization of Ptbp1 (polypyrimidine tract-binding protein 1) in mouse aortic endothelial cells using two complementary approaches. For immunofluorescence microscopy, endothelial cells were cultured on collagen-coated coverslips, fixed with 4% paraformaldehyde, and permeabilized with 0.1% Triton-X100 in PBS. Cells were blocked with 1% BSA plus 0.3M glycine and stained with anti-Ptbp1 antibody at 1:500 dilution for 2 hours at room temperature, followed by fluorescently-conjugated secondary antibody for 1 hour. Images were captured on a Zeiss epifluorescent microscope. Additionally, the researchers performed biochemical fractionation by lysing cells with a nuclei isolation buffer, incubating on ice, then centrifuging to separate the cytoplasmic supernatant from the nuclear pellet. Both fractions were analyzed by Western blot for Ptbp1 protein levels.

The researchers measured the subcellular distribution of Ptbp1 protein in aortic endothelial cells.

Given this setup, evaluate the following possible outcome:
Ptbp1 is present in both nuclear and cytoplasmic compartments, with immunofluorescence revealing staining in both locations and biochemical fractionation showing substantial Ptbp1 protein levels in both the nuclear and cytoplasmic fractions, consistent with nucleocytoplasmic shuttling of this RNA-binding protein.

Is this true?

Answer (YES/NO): NO